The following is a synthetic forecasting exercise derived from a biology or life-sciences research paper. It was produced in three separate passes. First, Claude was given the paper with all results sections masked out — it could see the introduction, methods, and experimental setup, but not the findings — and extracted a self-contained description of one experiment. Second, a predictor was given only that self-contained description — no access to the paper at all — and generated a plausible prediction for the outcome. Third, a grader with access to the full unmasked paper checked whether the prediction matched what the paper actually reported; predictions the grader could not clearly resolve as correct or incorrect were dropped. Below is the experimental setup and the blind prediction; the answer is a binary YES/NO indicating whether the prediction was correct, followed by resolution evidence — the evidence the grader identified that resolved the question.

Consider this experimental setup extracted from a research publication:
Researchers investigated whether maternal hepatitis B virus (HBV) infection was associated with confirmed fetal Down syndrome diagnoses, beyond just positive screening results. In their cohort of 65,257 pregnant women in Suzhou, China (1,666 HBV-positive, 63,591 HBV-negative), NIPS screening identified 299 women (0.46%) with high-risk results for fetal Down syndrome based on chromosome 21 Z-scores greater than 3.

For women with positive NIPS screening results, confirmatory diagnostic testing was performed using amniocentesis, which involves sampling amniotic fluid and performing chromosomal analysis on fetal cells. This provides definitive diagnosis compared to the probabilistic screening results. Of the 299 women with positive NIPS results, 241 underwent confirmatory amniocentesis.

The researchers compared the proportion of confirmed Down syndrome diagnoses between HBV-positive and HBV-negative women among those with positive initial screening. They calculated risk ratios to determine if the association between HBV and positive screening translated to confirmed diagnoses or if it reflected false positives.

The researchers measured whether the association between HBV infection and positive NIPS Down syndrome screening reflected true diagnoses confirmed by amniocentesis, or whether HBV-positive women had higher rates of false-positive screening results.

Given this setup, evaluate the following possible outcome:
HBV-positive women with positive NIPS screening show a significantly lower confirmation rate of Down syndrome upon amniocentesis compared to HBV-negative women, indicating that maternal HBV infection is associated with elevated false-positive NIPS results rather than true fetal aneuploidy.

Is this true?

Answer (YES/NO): NO